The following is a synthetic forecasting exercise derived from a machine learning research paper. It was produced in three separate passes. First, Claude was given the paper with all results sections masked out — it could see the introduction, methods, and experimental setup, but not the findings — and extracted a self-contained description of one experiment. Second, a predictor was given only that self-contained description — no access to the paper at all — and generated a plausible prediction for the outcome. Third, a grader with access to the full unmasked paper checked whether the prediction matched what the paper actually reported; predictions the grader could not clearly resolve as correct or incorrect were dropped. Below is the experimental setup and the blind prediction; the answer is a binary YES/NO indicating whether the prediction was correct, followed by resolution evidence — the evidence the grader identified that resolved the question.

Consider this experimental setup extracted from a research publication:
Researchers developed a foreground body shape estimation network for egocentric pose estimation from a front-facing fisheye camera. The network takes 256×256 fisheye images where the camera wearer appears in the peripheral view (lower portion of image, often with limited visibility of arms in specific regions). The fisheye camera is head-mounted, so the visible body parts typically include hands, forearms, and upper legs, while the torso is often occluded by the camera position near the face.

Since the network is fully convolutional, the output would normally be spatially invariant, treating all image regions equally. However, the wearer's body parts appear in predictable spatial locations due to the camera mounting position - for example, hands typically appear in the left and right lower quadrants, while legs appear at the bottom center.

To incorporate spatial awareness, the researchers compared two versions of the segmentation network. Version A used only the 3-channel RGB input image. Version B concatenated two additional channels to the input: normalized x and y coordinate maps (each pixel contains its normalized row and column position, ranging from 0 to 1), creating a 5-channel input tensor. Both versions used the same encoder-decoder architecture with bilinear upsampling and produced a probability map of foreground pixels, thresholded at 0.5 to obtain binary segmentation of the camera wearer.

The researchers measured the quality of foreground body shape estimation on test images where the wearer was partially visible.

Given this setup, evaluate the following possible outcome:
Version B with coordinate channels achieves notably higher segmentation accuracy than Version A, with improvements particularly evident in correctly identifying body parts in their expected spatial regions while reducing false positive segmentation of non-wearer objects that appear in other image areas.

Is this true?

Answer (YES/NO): YES